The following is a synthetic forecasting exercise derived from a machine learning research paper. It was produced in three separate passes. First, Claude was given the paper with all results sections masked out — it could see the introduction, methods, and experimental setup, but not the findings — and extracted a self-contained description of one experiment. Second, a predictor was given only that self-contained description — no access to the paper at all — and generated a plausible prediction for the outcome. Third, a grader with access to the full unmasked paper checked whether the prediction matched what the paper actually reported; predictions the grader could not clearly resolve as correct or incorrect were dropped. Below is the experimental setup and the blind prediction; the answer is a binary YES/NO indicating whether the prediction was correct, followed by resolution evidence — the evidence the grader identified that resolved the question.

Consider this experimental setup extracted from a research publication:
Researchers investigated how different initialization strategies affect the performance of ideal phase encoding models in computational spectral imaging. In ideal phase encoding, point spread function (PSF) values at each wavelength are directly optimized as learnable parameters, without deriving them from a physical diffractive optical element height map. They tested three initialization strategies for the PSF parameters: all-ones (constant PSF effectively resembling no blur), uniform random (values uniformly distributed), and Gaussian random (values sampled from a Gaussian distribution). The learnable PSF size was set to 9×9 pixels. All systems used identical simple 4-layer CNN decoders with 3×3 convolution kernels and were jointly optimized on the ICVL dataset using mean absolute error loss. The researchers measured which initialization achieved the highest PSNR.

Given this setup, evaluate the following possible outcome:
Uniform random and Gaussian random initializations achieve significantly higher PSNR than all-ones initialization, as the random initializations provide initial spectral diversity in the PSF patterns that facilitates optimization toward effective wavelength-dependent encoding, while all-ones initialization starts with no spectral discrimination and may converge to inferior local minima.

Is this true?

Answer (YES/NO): NO